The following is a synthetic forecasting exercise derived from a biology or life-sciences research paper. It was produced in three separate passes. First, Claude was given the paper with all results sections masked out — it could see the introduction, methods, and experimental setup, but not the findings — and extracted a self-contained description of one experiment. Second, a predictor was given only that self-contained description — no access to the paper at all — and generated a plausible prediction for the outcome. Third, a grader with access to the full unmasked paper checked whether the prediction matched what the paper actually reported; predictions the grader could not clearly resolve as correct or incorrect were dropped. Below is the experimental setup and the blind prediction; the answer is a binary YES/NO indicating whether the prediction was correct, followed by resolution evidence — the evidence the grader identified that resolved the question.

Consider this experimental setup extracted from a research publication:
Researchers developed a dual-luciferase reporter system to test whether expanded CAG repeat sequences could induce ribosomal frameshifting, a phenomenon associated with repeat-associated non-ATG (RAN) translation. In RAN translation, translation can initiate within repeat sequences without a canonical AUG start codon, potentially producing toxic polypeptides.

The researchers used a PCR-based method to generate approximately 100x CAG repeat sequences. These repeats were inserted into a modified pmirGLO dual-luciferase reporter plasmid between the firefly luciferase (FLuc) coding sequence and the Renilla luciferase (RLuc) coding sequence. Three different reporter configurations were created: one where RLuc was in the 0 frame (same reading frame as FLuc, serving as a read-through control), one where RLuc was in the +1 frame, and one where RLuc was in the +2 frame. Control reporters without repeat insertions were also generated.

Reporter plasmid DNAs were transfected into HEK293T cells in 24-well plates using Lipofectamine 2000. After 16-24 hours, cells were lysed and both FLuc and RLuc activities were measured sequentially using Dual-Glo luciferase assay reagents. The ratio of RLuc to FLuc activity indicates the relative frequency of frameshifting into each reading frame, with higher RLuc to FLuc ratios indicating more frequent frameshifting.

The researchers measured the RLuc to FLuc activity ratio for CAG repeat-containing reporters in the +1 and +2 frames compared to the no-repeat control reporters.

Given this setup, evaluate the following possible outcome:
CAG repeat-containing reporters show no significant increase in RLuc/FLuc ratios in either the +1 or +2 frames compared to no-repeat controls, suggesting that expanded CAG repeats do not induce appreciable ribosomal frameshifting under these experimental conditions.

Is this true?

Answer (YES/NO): YES